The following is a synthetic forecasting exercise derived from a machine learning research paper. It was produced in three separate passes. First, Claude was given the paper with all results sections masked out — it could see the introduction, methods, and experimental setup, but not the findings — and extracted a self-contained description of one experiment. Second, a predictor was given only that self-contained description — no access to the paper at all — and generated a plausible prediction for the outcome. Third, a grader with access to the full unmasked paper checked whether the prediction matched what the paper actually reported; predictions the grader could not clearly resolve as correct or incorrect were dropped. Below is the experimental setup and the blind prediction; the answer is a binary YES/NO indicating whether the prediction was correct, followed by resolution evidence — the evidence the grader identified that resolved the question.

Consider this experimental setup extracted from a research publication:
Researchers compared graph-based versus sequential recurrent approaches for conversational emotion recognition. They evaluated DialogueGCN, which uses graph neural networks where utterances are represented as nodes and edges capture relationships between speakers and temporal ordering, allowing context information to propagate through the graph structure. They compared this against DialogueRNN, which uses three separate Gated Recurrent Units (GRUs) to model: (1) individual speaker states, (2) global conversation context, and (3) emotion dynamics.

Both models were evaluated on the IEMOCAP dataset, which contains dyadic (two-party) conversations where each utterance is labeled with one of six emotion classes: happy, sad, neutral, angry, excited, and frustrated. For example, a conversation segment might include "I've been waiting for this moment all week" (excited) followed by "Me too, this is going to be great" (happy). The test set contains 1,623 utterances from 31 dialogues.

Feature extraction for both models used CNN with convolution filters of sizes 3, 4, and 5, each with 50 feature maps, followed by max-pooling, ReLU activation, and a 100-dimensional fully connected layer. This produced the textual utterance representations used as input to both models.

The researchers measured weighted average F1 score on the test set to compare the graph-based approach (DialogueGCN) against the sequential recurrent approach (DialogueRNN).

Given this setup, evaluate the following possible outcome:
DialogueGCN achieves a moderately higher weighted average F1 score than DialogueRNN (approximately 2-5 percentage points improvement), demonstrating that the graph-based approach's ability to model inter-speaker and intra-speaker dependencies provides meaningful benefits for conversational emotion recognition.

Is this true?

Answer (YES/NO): NO